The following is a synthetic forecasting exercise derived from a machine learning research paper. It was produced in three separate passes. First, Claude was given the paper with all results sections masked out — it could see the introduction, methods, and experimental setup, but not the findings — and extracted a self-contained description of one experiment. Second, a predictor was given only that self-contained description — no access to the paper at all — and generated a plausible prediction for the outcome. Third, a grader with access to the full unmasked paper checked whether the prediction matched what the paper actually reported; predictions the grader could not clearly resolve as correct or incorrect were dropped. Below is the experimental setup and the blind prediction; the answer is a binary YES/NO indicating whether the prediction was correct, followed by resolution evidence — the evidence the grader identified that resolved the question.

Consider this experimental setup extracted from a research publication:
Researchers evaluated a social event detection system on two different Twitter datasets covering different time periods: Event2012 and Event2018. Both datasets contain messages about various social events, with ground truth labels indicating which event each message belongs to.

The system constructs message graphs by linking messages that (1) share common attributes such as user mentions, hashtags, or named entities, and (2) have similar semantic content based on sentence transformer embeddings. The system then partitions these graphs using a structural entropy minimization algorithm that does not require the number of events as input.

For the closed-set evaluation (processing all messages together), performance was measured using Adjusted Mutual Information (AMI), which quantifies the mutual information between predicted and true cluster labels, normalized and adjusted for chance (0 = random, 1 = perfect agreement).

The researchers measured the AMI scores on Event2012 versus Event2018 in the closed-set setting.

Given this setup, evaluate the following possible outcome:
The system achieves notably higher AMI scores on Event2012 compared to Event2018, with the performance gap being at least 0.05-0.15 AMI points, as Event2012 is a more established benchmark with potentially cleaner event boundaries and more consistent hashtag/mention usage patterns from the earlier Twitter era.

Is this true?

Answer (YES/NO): YES